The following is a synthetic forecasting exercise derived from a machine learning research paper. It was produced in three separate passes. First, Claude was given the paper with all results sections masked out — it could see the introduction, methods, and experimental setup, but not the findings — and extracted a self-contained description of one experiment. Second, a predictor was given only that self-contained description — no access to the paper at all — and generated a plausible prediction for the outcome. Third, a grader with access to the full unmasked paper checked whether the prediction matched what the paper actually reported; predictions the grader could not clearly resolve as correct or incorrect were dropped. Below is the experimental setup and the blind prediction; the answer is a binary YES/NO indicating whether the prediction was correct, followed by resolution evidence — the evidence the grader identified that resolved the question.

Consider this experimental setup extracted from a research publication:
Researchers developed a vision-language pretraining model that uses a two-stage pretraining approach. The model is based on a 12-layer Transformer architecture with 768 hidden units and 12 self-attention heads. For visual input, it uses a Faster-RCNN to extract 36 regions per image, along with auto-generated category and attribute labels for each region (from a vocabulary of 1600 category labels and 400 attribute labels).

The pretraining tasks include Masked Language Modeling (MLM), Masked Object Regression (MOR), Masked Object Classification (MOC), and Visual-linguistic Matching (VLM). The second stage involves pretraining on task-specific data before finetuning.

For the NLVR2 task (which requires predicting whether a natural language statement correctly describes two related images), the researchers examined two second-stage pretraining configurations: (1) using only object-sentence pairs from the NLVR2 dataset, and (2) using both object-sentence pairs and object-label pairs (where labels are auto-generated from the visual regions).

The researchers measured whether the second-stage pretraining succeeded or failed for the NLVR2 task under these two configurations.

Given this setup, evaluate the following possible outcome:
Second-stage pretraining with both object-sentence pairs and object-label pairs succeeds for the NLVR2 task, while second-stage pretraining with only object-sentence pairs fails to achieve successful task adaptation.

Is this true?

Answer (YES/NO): YES